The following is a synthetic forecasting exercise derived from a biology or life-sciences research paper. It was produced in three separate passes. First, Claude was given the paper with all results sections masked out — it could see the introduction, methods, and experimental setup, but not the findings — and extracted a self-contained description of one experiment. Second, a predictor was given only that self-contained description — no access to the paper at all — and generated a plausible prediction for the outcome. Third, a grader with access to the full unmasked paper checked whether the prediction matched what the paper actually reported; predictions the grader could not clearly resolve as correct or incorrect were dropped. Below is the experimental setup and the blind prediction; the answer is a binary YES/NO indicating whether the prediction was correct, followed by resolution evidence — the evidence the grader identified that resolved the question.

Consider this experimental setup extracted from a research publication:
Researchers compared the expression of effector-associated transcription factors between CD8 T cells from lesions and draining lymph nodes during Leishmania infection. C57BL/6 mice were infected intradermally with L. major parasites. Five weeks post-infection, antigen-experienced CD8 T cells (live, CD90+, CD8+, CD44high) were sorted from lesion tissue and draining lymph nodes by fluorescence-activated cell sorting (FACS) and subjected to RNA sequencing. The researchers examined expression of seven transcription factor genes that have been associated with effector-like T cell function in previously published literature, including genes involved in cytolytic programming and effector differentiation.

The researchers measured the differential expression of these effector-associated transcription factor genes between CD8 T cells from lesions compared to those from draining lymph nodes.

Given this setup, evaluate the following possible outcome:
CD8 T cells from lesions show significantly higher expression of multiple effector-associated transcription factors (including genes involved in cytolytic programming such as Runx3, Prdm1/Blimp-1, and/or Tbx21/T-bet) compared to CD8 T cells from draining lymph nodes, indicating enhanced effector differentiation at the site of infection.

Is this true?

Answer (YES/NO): YES